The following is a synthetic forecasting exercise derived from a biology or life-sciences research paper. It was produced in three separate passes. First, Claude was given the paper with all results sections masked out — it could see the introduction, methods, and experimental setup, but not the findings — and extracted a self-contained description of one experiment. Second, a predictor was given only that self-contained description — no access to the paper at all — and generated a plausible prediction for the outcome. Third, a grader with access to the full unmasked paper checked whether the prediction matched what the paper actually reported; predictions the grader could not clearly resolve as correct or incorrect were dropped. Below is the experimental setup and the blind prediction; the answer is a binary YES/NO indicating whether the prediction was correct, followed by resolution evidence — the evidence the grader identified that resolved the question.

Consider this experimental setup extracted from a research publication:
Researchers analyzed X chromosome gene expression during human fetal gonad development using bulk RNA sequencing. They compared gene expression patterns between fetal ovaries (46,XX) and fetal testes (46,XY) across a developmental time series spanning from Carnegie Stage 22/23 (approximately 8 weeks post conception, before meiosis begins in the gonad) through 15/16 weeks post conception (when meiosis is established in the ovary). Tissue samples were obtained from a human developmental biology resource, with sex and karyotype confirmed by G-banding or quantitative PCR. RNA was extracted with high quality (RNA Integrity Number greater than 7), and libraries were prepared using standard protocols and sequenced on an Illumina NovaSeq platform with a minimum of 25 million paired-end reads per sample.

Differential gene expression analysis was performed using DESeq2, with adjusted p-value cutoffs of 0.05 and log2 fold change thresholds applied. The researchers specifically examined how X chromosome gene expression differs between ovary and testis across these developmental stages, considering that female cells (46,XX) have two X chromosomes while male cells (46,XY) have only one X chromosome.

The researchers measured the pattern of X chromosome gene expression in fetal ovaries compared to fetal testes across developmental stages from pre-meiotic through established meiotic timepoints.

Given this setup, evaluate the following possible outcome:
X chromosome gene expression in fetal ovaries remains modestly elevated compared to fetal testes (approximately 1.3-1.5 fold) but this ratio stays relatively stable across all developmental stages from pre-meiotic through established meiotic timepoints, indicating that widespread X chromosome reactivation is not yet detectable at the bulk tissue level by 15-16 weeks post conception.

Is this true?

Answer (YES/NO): NO